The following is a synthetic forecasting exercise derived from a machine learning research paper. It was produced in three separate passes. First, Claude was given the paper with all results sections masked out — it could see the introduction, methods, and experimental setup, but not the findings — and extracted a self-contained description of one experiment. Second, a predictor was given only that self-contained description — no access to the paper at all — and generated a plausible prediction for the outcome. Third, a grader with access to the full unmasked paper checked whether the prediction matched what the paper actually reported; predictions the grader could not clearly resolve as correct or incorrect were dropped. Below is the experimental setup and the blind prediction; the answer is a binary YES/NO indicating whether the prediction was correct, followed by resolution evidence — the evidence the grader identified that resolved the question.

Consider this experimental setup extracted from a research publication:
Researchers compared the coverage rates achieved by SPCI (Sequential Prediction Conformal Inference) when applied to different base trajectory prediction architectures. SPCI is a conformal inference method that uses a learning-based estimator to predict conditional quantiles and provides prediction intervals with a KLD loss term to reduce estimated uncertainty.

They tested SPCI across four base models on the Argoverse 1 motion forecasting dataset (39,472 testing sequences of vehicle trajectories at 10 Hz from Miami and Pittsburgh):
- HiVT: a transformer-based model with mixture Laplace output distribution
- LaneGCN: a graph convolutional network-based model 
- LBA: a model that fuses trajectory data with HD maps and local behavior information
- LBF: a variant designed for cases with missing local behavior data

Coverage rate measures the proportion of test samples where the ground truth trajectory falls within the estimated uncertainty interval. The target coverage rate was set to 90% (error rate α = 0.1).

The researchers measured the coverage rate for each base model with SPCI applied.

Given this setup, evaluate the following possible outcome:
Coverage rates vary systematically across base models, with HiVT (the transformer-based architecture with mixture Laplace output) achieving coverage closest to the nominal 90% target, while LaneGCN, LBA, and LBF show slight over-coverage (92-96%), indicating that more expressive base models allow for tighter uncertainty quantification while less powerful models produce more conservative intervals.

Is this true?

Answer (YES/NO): NO